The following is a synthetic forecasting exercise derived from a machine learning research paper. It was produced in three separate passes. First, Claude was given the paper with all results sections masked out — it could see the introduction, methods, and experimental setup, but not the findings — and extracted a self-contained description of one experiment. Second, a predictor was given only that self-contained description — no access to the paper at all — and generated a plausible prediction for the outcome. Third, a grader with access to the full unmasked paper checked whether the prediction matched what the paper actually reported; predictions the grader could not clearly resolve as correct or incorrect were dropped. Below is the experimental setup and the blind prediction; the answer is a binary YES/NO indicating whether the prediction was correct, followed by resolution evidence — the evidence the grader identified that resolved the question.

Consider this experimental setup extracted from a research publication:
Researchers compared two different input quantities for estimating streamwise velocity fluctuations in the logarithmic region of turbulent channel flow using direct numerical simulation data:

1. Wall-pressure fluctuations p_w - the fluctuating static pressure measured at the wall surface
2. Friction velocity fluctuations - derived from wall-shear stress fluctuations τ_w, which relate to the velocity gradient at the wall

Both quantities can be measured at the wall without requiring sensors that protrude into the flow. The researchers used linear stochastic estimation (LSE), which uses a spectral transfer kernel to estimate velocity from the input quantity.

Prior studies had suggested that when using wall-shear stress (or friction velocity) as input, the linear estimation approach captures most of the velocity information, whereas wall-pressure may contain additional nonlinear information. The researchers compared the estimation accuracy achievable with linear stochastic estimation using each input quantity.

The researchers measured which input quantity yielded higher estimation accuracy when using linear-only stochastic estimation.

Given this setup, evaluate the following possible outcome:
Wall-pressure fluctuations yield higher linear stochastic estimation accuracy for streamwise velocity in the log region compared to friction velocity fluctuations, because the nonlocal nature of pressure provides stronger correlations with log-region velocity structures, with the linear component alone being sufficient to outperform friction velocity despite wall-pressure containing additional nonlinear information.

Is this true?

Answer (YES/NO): NO